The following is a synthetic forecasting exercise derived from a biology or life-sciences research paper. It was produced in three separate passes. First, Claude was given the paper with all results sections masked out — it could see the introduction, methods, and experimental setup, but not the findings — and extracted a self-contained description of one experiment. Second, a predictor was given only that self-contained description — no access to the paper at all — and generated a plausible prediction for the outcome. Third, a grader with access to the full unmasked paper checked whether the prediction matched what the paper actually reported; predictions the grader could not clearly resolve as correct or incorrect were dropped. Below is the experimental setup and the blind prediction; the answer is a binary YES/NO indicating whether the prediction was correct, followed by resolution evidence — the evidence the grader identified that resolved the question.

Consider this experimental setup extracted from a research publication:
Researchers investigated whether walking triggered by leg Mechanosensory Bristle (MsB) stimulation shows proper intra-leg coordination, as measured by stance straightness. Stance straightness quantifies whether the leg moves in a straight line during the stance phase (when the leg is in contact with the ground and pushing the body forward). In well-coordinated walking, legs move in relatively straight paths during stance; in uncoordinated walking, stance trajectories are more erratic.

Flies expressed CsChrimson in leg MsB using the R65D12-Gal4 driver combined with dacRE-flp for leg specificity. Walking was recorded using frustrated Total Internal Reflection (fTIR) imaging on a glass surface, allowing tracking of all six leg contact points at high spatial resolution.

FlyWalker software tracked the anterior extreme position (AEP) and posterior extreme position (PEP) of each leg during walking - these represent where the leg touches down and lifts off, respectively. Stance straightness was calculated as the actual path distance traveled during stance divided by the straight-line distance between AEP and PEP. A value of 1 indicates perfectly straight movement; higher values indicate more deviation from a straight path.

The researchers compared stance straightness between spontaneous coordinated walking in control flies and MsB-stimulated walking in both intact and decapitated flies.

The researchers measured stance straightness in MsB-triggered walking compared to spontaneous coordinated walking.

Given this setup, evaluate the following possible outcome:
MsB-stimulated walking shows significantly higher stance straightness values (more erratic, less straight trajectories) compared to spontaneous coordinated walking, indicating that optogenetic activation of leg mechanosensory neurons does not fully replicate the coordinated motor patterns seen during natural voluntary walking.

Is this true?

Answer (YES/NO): YES